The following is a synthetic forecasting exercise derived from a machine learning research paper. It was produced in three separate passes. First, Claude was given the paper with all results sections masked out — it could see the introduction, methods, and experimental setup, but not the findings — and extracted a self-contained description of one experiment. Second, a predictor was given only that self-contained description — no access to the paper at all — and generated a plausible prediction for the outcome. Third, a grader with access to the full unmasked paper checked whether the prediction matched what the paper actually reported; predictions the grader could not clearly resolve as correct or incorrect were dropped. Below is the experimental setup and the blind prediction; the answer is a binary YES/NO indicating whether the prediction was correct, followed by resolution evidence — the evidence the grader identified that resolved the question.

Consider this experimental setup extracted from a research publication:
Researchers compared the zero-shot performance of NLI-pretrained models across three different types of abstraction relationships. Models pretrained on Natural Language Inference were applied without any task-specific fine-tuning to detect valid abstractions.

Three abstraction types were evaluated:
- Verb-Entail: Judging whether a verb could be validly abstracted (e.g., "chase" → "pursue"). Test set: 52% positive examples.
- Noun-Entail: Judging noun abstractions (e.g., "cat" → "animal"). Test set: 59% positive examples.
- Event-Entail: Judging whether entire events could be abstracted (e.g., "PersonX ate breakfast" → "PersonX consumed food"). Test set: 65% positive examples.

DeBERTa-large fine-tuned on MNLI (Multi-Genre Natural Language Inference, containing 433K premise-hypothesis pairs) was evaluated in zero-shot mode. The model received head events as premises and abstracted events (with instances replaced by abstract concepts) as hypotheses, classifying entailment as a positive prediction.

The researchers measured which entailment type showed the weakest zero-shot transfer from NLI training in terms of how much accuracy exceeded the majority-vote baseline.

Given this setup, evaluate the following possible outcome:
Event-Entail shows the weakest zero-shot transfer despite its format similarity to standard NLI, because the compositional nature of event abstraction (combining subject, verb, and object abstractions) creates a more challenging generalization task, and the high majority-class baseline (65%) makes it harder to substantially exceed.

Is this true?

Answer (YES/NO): YES